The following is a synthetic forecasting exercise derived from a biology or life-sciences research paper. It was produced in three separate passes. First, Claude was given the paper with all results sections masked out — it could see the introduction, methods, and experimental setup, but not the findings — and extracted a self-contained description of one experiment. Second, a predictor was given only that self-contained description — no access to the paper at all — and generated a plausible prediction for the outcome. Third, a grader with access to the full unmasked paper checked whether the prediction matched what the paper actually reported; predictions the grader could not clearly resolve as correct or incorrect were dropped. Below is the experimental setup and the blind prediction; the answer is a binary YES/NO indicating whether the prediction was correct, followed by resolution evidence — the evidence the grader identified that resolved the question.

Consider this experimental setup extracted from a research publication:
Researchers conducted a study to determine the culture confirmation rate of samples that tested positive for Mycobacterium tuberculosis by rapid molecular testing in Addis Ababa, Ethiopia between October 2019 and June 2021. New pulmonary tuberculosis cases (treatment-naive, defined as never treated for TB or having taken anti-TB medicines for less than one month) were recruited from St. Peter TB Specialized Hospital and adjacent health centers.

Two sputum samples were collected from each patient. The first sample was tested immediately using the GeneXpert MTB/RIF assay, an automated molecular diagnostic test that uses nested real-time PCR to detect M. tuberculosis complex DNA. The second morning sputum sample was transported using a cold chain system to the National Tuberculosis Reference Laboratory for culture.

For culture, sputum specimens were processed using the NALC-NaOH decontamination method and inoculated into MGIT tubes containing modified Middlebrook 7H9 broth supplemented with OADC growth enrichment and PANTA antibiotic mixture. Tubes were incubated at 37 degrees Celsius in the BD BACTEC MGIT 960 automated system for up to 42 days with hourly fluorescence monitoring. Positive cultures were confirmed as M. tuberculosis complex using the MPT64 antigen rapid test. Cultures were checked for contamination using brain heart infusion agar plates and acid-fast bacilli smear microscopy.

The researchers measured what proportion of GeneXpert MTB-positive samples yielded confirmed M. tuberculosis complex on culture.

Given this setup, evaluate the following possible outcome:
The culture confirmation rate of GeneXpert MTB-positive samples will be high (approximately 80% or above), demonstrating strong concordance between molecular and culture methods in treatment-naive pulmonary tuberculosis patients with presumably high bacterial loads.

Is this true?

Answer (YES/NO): NO